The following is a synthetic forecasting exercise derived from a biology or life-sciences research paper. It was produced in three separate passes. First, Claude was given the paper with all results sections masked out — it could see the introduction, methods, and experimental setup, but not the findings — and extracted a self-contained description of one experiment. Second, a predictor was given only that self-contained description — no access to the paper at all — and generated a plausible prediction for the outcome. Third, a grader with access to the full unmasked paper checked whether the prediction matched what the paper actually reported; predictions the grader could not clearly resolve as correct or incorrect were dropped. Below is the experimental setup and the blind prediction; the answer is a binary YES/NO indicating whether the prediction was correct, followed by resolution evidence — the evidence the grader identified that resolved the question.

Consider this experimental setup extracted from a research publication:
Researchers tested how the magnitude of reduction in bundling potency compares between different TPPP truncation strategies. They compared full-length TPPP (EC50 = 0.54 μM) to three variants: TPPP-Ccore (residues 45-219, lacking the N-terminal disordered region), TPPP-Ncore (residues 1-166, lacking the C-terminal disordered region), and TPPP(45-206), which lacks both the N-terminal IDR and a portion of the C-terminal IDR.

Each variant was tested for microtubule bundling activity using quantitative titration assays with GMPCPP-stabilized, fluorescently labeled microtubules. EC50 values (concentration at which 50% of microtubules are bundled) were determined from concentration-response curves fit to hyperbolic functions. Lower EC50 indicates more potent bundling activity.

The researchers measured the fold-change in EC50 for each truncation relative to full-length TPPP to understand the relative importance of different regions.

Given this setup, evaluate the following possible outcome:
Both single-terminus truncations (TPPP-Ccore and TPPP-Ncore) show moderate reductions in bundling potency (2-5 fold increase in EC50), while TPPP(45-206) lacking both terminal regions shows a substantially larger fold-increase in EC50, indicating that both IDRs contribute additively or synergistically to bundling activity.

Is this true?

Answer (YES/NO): YES